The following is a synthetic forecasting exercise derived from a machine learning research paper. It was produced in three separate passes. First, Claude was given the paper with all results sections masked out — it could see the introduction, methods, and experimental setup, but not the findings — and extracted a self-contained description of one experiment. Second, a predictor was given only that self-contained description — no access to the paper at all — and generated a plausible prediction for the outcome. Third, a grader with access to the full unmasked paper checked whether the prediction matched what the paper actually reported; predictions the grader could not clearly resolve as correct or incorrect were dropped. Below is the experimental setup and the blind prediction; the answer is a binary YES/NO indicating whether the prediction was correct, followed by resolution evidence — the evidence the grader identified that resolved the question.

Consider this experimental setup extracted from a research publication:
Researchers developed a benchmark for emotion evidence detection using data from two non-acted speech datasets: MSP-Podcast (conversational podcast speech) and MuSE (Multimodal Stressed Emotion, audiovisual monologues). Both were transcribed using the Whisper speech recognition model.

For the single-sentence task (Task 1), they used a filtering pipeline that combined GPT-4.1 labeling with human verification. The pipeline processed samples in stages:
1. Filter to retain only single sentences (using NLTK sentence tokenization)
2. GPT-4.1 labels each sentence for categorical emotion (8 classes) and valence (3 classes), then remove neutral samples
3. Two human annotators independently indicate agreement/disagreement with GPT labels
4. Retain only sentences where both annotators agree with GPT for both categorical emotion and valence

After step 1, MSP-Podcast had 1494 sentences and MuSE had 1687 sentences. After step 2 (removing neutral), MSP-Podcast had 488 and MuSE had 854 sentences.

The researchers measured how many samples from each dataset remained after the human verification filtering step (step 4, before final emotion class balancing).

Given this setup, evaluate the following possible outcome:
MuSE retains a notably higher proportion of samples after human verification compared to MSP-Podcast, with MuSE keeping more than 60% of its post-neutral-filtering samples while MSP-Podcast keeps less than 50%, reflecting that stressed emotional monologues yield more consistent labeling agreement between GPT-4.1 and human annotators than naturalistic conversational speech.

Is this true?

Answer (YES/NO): YES